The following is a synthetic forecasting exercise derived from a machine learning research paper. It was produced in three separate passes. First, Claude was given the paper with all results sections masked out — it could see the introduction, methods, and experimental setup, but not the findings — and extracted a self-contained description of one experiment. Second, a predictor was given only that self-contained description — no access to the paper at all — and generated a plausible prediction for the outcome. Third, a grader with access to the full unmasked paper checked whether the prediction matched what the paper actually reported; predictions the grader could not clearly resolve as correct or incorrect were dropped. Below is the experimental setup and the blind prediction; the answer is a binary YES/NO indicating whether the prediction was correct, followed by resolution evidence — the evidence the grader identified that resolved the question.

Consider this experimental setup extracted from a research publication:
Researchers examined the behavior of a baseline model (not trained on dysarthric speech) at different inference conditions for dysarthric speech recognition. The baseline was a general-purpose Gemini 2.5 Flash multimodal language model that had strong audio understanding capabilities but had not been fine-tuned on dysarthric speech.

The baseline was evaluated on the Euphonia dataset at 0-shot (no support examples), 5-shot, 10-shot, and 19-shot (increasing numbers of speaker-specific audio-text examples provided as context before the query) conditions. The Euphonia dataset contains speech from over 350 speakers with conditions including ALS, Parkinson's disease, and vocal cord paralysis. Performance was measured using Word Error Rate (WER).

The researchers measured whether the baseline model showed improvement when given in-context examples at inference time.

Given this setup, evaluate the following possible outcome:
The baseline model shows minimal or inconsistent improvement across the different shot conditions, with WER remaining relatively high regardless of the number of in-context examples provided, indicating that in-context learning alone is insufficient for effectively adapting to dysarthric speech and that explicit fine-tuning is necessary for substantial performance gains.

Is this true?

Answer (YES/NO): NO